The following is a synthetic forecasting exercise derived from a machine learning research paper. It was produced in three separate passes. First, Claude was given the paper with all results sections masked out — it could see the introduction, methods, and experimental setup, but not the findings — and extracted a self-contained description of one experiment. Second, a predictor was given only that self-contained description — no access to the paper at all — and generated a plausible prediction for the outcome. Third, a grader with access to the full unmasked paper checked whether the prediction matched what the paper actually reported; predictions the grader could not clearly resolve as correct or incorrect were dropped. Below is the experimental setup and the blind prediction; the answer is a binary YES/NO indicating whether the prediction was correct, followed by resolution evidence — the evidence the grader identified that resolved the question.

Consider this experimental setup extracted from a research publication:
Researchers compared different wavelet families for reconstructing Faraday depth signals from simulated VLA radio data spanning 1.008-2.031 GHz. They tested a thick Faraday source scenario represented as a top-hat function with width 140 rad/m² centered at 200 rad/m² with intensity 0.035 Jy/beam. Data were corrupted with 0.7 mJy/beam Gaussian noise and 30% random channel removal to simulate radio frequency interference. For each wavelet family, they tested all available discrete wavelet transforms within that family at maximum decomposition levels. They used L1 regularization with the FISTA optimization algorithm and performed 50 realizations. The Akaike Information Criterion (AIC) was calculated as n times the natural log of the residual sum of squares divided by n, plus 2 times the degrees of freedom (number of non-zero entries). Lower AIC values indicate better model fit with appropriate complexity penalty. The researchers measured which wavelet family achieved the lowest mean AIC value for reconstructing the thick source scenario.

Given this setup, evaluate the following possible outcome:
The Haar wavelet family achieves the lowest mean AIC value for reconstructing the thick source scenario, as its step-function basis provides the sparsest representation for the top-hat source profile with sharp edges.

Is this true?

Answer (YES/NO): NO